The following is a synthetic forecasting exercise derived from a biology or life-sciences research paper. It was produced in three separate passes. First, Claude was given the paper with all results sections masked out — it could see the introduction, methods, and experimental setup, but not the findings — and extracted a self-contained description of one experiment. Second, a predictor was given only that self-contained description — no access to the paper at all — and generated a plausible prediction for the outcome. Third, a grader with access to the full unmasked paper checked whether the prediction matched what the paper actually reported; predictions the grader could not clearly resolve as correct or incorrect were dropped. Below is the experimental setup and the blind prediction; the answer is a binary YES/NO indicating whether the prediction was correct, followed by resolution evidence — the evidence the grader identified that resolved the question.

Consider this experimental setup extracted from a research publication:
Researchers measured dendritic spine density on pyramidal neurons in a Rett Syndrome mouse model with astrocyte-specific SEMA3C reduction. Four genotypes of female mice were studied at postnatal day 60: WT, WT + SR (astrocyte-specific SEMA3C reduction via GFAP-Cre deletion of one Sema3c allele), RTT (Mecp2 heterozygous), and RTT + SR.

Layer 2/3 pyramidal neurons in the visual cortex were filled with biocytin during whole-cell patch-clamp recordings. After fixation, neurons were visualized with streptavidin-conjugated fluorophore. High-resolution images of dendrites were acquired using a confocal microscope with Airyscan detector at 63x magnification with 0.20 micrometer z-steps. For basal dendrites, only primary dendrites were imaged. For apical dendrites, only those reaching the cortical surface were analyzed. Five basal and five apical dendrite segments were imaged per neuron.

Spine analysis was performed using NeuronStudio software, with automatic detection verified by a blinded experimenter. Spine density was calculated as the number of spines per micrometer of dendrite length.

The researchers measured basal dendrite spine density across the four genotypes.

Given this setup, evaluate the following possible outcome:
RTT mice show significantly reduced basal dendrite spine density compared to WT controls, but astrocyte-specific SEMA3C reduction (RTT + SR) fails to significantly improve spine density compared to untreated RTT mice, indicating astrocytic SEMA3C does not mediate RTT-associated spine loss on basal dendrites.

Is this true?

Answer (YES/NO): NO